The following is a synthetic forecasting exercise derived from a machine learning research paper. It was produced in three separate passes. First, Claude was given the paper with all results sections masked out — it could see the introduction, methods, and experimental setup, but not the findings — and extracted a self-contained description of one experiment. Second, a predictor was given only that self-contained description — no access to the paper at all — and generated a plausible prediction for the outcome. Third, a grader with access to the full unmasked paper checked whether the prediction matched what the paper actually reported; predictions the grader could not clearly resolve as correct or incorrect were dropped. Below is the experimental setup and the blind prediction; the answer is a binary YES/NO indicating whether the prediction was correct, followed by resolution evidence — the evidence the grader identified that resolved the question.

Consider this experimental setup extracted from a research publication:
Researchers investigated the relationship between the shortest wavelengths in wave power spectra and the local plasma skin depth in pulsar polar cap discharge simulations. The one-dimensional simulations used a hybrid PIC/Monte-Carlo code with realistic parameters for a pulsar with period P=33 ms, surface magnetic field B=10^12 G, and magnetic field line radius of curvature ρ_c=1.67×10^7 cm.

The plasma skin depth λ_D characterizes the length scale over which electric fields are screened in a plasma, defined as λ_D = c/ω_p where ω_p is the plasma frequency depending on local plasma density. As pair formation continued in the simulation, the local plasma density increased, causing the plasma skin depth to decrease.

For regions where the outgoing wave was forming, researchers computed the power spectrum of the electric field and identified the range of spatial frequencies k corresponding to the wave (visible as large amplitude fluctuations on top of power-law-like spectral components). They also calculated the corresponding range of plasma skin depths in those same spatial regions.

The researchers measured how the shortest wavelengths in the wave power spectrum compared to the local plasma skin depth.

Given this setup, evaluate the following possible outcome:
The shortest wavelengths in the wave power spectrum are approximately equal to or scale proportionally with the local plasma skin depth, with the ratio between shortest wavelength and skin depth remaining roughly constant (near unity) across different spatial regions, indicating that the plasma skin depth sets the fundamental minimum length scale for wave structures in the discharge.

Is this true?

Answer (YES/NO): YES